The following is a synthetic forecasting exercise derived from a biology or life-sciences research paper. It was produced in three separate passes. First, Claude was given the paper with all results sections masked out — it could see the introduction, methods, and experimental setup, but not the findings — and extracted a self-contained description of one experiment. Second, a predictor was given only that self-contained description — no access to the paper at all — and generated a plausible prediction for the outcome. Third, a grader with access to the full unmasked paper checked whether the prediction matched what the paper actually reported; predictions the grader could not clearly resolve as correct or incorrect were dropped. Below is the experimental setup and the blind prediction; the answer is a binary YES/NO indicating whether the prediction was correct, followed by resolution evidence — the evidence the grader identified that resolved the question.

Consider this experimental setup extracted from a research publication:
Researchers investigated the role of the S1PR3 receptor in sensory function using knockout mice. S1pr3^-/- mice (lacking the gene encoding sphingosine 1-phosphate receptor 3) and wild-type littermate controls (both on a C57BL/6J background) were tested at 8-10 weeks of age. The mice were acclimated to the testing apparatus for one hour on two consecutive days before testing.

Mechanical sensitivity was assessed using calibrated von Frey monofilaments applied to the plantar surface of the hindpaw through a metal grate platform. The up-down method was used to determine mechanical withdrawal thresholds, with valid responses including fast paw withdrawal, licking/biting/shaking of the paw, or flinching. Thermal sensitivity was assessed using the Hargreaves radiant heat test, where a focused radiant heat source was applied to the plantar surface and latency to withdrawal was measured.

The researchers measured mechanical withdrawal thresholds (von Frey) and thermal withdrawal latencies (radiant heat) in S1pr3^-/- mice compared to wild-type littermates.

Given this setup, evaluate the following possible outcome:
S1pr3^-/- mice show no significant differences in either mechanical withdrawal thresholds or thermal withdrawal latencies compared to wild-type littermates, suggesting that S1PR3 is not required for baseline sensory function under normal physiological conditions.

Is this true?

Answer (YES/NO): NO